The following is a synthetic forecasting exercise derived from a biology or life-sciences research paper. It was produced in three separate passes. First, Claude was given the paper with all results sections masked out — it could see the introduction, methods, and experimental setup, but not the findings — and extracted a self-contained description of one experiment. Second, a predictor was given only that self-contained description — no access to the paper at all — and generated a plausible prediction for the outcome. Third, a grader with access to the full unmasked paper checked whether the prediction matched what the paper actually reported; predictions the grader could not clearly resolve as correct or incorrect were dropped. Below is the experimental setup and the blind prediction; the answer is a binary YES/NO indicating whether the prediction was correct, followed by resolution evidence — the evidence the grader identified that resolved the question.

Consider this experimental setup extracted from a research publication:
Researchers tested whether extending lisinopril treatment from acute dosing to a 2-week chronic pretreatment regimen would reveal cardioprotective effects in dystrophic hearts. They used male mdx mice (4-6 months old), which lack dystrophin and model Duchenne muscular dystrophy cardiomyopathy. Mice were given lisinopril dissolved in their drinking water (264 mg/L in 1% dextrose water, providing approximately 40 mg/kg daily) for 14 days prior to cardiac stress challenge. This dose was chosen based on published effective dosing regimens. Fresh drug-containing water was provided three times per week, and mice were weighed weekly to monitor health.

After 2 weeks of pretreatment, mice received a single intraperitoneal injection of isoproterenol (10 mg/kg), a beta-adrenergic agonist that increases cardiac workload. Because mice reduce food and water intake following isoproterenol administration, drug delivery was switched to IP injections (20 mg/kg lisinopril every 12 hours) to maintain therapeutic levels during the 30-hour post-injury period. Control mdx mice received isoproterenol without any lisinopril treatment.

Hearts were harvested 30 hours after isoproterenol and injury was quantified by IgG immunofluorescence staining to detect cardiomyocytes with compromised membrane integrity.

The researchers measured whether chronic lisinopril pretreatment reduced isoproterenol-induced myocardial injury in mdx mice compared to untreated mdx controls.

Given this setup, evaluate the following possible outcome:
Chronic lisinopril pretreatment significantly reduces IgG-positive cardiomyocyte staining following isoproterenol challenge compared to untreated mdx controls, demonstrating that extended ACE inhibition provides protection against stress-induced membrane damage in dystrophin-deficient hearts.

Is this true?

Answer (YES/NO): NO